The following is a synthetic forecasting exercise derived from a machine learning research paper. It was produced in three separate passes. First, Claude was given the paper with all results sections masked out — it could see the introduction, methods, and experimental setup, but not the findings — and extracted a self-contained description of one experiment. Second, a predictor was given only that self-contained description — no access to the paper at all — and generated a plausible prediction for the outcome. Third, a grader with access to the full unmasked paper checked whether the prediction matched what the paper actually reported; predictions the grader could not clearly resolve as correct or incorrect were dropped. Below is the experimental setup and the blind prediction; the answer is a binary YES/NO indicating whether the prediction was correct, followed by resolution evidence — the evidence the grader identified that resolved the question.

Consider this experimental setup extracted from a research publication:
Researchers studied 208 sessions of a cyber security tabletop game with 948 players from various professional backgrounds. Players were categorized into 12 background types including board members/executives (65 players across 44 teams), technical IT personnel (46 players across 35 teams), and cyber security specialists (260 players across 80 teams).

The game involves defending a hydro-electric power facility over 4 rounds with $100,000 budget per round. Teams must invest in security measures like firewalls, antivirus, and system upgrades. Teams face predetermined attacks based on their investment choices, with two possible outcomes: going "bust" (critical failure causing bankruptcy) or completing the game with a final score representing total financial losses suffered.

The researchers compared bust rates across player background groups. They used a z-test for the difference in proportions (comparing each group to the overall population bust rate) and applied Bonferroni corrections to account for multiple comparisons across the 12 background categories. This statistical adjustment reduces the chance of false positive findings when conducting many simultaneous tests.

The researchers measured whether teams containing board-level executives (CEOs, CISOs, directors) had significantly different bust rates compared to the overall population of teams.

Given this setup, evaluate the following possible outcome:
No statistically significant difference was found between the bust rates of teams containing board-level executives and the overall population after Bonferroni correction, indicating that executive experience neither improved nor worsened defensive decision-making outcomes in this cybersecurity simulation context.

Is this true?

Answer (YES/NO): YES